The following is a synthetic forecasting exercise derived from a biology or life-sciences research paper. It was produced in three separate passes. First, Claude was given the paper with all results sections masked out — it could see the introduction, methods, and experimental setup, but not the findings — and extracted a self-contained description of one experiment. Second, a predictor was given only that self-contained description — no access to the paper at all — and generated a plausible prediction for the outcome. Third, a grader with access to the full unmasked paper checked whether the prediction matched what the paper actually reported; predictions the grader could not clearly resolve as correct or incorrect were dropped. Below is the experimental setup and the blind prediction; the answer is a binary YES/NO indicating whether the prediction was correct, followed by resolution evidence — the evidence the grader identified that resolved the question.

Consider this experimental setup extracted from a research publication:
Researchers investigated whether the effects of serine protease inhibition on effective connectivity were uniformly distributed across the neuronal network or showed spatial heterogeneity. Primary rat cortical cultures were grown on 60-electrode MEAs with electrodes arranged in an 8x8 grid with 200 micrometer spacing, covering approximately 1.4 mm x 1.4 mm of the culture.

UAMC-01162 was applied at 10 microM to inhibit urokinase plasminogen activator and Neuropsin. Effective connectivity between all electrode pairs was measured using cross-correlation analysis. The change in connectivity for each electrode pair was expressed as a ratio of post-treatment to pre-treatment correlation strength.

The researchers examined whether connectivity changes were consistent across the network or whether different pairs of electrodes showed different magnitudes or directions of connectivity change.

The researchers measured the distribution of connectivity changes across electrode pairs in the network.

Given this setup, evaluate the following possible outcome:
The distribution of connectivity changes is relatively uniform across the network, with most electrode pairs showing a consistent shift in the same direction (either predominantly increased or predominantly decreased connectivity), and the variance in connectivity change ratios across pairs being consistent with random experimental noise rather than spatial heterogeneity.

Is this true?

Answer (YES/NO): YES